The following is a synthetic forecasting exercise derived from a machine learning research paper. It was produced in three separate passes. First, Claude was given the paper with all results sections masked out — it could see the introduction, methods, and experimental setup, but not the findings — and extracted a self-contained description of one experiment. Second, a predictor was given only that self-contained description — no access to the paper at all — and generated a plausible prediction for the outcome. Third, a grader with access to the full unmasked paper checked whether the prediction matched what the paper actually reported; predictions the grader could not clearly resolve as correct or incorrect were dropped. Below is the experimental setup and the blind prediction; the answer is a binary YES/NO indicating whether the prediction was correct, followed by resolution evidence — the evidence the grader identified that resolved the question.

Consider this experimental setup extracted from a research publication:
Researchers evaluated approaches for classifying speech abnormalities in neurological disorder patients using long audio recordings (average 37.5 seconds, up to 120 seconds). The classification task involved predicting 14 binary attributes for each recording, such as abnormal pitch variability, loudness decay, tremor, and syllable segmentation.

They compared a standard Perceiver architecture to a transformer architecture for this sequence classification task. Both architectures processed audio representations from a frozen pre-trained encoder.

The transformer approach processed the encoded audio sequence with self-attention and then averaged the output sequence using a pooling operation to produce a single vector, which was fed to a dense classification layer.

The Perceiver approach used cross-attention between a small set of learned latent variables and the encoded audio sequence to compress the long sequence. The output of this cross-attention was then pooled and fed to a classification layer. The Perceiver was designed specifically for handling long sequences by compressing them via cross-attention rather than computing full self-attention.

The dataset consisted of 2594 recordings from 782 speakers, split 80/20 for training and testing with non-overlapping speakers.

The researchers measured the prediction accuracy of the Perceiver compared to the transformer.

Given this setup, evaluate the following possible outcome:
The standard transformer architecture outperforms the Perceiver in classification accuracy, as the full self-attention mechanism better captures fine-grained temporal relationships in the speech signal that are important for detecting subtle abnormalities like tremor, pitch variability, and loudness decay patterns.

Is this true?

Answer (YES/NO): NO